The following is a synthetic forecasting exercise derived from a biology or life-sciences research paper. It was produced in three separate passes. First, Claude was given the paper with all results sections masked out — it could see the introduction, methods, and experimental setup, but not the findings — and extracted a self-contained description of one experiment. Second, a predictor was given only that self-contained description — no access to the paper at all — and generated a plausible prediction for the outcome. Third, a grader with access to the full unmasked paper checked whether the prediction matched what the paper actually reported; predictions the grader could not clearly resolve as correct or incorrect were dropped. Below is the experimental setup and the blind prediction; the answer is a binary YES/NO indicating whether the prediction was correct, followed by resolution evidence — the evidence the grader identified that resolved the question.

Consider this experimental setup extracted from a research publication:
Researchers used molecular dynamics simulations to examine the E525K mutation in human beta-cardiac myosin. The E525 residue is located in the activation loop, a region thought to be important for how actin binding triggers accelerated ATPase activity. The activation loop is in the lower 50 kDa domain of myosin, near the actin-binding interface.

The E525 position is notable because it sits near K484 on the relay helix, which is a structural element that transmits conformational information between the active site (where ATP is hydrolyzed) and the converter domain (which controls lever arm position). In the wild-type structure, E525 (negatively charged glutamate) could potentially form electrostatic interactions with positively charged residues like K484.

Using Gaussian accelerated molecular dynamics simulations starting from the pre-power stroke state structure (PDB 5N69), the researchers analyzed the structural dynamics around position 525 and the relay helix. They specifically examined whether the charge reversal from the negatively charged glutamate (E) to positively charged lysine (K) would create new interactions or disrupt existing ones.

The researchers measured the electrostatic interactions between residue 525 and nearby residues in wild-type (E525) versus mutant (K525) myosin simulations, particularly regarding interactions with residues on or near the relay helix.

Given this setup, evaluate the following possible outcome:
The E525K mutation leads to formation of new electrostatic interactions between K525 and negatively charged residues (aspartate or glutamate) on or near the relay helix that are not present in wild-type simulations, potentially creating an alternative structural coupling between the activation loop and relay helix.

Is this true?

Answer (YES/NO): NO